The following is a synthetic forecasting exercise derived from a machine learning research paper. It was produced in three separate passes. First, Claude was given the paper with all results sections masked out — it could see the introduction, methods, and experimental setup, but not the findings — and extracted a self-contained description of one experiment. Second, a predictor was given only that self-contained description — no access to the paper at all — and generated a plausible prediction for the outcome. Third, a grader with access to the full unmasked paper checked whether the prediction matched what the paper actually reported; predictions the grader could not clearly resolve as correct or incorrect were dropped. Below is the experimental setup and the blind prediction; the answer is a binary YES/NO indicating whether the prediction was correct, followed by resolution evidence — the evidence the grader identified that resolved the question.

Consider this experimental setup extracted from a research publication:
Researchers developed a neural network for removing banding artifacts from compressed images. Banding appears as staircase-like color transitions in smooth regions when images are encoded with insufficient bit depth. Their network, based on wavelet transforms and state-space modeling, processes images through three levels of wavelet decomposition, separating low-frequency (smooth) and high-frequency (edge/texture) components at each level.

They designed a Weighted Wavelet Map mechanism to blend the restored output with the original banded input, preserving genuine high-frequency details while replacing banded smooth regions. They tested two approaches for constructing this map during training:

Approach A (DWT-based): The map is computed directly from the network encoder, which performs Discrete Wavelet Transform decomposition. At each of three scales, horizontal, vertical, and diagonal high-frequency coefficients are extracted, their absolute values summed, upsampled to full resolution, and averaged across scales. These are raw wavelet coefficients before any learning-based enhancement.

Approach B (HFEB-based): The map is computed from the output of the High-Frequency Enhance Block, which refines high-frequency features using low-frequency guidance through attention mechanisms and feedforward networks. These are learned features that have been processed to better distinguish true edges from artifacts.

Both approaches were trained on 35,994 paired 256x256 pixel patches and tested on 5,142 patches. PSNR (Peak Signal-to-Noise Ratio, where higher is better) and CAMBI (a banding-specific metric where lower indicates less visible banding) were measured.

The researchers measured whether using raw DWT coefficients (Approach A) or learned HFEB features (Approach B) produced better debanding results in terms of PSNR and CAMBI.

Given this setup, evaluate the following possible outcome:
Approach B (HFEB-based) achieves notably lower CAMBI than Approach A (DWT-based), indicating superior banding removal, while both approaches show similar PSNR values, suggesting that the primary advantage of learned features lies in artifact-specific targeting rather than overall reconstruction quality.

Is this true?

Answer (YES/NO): NO